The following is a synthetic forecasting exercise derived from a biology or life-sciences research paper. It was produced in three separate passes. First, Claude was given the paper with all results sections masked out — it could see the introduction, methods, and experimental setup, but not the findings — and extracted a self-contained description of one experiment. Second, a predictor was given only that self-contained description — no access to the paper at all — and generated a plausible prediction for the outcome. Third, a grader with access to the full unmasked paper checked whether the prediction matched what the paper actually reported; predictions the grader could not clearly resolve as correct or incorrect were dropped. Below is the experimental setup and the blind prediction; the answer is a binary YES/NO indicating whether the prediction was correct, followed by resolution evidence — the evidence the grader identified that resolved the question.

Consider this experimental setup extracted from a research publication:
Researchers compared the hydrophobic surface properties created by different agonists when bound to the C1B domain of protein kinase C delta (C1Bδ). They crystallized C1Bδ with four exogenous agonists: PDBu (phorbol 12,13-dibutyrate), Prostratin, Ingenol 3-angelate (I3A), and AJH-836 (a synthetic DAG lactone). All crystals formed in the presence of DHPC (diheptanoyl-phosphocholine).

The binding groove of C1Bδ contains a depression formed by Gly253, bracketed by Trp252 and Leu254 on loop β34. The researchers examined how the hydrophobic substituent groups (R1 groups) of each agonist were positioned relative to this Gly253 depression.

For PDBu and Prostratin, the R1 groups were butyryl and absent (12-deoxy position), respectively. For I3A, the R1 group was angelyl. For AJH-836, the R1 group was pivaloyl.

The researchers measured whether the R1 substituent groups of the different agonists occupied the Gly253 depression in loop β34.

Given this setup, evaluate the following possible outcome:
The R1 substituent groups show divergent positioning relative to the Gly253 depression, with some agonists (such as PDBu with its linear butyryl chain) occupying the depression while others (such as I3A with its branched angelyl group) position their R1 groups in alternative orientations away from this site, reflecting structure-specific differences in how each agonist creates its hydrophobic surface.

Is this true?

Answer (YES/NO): NO